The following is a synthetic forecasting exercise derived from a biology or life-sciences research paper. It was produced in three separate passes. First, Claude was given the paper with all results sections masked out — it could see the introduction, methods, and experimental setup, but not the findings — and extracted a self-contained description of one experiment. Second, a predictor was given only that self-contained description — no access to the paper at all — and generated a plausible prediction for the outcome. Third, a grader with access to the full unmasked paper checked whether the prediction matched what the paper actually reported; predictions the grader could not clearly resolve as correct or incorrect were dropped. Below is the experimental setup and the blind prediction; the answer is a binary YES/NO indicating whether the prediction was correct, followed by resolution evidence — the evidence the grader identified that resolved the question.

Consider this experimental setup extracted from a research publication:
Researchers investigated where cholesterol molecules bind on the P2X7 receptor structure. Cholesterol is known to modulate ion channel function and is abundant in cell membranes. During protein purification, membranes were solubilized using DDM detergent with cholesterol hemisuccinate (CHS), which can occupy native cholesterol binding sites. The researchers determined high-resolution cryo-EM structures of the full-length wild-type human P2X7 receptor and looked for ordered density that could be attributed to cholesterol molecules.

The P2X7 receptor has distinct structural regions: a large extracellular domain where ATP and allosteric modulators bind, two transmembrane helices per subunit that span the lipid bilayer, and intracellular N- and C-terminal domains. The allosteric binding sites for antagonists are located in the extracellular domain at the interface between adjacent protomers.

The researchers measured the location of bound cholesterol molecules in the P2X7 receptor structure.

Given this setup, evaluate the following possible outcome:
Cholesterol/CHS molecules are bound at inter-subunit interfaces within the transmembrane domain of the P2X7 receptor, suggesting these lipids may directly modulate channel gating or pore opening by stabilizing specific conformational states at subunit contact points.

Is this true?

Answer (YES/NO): NO